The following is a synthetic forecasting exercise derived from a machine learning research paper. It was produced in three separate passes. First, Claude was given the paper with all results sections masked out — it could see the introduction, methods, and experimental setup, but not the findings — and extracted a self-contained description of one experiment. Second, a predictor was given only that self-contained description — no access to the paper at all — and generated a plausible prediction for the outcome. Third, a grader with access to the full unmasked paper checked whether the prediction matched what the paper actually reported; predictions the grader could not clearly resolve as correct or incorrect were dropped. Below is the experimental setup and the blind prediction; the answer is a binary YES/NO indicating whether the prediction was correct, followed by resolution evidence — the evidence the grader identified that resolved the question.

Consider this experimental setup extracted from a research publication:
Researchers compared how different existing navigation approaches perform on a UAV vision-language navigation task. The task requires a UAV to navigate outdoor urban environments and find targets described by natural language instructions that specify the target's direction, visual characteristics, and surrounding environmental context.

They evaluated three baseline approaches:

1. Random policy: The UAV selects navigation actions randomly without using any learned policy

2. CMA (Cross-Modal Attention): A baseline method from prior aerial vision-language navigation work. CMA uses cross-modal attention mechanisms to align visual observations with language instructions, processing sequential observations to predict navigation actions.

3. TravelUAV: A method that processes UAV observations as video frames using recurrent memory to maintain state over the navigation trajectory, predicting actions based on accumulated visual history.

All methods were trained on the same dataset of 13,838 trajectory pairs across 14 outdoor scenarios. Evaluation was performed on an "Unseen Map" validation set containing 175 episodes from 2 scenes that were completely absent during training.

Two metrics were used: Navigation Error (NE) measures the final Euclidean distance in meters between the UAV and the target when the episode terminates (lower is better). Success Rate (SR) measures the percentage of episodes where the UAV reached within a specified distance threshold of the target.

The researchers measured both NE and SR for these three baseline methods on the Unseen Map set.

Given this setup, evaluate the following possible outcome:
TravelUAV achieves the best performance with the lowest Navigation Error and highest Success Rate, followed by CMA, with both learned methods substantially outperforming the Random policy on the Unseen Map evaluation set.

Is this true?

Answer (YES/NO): NO